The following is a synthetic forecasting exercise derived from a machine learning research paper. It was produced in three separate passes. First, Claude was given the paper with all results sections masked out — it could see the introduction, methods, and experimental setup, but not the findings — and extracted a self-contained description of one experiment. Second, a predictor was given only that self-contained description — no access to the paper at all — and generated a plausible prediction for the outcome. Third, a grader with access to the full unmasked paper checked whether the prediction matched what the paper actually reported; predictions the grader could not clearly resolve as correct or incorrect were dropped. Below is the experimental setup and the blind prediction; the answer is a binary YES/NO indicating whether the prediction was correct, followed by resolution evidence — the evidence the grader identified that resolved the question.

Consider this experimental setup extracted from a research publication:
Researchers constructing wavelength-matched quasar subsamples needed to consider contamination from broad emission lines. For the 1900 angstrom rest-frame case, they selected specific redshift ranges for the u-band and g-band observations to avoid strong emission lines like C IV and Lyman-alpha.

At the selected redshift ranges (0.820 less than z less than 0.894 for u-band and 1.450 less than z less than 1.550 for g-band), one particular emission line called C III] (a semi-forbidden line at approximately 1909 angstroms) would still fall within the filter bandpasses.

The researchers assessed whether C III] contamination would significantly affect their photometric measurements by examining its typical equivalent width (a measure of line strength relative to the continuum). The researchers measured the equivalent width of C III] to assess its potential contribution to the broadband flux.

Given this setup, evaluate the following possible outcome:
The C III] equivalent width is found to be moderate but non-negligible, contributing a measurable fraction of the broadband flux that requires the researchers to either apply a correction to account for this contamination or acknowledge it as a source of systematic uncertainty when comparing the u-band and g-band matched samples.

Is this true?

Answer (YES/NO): NO